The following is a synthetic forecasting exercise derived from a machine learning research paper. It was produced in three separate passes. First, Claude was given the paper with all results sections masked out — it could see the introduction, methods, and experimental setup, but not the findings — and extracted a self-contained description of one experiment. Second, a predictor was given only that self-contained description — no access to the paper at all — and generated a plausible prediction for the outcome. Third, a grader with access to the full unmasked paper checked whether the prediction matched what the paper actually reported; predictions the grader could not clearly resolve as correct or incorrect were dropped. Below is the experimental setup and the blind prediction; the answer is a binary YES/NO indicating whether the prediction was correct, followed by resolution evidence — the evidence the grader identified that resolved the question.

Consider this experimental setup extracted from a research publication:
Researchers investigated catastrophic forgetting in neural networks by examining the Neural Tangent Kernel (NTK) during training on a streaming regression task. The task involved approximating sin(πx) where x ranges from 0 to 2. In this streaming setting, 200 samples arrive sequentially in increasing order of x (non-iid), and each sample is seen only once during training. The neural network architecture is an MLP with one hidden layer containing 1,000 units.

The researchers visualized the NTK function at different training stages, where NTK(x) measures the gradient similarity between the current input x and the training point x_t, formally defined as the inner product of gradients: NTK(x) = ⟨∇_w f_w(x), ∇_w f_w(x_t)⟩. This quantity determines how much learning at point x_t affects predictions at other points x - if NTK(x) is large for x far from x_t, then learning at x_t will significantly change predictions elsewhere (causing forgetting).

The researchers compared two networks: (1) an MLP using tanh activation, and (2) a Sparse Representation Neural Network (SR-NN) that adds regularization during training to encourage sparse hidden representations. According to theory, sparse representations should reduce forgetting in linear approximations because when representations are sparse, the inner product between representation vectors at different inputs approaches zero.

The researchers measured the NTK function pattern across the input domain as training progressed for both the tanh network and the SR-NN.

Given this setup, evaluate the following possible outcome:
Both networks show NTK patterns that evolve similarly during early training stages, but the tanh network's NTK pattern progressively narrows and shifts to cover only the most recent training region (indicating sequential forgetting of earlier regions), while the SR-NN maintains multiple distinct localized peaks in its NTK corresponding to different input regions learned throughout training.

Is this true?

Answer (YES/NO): NO